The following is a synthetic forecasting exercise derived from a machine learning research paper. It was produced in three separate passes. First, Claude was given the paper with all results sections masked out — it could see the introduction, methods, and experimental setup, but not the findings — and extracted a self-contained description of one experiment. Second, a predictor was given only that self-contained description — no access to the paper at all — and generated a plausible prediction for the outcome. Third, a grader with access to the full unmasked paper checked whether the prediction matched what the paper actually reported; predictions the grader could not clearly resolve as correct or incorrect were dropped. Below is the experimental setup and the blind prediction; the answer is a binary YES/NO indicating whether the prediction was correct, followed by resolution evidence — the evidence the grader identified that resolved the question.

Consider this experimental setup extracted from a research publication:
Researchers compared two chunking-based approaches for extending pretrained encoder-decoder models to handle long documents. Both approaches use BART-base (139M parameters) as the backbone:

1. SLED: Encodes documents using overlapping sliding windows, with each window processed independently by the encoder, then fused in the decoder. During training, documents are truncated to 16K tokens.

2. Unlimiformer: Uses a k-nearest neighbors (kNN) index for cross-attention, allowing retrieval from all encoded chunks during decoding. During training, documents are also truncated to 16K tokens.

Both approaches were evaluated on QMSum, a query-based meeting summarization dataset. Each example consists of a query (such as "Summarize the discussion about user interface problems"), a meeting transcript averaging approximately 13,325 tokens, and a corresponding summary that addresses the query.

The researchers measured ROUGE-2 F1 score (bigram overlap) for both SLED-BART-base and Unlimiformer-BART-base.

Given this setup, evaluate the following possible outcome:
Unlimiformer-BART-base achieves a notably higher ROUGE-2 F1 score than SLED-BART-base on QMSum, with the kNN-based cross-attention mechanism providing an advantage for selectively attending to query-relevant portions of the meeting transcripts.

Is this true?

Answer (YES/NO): NO